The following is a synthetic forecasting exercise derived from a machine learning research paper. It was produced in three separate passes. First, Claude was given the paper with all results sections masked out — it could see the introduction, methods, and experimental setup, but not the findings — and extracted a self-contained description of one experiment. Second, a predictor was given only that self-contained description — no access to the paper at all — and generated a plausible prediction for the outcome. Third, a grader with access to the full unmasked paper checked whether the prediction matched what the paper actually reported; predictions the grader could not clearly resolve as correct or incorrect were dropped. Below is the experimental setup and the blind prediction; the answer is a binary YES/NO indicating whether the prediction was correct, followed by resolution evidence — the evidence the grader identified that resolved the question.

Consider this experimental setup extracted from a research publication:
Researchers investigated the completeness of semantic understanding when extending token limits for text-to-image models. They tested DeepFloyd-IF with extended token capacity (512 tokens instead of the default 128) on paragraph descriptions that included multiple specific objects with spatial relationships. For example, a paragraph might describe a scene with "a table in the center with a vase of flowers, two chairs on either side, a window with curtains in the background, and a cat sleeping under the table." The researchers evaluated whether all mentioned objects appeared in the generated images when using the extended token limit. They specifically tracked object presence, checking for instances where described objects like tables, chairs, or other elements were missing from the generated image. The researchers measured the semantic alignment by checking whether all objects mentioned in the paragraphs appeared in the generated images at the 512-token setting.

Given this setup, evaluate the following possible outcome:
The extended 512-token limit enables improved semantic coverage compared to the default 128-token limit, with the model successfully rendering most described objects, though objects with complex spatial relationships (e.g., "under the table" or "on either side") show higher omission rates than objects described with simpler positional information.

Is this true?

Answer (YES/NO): NO